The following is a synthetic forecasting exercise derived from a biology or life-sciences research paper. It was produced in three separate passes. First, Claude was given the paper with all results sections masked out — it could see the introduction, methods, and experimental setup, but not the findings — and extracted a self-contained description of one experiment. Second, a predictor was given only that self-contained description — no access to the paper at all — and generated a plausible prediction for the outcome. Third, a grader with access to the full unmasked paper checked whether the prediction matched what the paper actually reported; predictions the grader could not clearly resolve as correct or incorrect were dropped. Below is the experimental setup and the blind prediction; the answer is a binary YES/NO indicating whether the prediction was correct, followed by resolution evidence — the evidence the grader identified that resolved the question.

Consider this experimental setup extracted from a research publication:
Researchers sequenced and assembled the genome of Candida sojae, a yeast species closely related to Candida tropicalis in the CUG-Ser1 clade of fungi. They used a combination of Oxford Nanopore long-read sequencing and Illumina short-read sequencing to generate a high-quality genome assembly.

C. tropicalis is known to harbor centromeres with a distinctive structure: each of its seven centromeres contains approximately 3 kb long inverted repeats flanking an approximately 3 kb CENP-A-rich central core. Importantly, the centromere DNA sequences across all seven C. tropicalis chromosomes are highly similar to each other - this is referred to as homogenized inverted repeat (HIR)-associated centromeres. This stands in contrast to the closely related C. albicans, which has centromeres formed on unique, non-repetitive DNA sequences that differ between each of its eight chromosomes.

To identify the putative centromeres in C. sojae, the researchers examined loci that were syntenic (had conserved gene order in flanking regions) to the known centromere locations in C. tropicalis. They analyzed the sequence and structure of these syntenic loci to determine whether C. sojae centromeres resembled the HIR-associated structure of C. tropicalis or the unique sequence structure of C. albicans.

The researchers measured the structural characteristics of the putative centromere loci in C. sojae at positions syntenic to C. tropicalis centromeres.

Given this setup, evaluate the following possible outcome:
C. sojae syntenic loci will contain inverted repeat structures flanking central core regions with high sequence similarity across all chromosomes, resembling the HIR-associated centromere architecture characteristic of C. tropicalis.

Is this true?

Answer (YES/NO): YES